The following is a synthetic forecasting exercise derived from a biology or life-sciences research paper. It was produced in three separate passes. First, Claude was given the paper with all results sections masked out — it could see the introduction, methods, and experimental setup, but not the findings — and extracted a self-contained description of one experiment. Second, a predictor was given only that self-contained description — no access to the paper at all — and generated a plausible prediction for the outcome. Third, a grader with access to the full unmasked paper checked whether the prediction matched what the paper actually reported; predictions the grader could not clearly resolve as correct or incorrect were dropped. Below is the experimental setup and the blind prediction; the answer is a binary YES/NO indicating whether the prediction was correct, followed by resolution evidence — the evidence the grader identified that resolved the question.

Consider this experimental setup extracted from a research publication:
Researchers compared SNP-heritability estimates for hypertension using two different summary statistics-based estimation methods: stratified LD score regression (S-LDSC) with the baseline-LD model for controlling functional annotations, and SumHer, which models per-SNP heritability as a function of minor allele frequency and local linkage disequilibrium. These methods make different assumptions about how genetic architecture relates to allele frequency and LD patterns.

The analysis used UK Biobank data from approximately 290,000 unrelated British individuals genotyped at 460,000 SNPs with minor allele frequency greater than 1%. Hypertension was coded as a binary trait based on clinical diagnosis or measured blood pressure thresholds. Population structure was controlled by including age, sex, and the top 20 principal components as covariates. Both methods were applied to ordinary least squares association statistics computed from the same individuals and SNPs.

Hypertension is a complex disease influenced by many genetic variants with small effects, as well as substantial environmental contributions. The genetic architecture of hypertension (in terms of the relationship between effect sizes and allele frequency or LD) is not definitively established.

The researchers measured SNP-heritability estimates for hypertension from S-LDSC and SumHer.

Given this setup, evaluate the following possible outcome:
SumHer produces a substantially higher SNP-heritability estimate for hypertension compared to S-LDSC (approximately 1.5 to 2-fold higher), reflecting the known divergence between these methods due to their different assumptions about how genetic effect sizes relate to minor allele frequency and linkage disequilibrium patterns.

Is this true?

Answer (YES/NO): NO